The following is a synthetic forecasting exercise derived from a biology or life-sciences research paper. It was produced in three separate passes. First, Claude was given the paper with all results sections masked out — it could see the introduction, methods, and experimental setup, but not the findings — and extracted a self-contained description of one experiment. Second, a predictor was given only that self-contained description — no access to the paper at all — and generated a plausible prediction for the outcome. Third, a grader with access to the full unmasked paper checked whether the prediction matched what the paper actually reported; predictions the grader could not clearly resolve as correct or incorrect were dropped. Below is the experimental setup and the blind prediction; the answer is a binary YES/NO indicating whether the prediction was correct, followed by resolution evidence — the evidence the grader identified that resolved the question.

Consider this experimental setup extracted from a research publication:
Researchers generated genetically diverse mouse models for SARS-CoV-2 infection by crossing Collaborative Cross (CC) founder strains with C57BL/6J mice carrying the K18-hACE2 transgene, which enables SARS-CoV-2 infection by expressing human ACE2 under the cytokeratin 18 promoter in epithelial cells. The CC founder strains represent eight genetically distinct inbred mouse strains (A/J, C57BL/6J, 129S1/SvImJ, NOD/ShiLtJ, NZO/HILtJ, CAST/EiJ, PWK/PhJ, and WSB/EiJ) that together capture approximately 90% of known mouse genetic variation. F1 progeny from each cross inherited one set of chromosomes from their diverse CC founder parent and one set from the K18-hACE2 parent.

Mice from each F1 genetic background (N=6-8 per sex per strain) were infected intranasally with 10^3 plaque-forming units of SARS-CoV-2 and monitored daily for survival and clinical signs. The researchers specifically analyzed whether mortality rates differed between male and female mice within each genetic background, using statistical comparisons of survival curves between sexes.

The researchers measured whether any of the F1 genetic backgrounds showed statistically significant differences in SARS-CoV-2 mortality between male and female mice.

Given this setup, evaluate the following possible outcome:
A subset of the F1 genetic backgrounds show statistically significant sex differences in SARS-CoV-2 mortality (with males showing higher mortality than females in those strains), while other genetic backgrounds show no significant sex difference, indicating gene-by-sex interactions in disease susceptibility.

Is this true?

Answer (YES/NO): NO